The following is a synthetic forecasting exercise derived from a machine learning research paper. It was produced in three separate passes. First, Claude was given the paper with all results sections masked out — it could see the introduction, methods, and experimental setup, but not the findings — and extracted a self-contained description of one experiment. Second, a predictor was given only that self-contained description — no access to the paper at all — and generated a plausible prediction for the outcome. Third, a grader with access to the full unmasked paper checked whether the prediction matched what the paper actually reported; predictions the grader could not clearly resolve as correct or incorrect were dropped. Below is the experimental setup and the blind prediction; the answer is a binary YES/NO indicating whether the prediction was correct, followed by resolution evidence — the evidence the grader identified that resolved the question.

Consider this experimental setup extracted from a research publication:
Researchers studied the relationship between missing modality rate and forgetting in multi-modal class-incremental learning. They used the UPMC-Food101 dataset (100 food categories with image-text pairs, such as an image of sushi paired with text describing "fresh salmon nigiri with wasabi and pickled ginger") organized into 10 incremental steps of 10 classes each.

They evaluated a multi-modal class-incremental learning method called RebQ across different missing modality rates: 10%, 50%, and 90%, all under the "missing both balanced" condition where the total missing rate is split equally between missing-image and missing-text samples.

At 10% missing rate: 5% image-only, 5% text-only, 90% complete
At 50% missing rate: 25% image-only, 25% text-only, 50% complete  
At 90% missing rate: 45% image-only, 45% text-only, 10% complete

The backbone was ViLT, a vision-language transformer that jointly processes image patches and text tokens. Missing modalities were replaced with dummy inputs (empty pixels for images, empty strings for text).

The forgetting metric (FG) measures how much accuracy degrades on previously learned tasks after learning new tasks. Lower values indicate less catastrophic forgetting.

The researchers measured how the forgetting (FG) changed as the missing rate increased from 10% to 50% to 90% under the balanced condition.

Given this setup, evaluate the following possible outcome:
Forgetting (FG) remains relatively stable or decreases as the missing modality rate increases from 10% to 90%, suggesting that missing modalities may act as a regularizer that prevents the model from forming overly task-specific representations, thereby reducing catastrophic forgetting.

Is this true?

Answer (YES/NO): NO